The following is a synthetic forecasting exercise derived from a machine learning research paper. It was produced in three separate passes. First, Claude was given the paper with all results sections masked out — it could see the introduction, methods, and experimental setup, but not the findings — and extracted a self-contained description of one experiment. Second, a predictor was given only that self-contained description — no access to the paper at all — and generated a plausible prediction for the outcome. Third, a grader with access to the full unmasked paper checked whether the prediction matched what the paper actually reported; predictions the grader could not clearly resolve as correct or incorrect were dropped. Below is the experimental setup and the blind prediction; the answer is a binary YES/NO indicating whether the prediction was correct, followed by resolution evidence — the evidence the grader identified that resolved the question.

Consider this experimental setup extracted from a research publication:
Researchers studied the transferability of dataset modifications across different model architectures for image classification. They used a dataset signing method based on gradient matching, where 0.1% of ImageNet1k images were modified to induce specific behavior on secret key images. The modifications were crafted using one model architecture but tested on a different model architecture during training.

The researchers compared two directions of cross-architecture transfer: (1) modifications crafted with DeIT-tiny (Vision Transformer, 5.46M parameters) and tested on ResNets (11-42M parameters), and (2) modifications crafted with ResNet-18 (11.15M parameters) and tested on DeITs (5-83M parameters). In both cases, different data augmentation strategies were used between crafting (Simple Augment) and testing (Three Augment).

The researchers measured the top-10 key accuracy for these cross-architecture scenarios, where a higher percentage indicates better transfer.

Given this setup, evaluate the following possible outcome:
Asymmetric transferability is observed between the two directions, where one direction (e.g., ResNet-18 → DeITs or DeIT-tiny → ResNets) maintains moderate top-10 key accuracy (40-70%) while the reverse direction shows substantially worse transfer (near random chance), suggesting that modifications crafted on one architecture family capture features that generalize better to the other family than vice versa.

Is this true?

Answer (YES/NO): NO